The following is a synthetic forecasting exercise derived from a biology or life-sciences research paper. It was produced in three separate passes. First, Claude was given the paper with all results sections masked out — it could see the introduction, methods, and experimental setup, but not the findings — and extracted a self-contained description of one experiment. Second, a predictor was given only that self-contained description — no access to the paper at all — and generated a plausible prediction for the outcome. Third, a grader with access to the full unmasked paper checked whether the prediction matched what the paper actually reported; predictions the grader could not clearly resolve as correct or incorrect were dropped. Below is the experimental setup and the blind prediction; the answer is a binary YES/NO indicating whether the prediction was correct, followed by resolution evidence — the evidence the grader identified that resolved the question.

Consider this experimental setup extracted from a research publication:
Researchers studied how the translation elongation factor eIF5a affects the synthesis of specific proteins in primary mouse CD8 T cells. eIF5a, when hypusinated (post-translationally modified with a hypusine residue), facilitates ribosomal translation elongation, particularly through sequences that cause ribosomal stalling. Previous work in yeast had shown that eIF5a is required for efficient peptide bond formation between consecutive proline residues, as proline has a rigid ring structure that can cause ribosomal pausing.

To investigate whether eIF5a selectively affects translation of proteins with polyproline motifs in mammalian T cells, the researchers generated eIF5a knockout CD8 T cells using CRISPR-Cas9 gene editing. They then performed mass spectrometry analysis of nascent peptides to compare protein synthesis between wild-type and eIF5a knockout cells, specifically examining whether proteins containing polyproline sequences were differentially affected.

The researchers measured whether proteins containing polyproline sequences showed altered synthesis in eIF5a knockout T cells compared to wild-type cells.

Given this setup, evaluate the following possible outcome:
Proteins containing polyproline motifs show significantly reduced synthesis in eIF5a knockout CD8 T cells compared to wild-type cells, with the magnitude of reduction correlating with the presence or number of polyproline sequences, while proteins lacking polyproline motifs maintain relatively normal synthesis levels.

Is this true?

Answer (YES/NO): NO